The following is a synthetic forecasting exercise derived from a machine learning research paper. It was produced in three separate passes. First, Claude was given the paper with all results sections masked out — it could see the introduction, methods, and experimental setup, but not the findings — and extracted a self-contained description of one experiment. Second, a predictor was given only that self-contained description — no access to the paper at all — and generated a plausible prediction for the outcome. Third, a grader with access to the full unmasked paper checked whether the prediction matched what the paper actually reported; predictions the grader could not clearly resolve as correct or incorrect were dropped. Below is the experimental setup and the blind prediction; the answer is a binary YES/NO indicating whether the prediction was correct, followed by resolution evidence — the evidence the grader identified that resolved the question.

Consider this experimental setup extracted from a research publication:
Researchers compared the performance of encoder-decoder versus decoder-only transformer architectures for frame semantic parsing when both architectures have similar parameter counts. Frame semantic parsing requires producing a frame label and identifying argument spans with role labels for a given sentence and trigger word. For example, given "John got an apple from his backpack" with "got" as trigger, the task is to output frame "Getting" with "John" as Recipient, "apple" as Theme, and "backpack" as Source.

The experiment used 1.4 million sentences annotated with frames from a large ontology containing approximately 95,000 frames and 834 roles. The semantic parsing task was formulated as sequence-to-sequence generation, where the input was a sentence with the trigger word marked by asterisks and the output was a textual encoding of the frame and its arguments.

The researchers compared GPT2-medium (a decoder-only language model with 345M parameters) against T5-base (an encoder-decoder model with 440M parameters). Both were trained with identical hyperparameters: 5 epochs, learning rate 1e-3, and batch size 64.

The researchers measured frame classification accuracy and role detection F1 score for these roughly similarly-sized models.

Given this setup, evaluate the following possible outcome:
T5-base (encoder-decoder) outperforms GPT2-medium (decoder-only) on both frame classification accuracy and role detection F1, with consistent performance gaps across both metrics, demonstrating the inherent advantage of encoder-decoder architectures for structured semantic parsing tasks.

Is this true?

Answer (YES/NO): YES